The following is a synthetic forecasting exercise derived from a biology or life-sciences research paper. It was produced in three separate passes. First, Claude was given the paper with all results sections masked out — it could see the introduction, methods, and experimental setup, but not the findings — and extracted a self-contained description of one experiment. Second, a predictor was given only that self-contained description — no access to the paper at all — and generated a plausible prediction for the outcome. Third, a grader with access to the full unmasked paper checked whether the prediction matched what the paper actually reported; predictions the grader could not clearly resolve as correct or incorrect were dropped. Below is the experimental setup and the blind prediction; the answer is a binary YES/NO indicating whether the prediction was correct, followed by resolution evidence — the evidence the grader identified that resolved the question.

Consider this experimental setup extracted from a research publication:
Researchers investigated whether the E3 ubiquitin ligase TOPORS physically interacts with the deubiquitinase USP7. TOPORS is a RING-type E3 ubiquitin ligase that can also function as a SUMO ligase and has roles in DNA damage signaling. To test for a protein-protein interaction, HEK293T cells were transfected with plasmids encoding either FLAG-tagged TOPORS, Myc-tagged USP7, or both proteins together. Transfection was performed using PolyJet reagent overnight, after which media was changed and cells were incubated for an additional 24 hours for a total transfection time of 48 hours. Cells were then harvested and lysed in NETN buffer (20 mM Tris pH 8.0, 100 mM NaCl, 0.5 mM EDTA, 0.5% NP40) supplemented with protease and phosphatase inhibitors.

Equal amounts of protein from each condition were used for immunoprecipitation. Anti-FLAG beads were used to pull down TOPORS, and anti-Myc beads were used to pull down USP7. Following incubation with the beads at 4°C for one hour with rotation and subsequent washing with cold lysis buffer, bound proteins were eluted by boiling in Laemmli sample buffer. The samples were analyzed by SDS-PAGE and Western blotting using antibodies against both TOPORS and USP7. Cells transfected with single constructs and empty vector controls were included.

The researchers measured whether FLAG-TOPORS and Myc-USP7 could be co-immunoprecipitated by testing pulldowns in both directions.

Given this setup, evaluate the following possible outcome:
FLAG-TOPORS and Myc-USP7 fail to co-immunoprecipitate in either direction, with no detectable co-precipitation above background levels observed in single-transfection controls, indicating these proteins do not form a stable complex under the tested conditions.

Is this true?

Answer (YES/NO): NO